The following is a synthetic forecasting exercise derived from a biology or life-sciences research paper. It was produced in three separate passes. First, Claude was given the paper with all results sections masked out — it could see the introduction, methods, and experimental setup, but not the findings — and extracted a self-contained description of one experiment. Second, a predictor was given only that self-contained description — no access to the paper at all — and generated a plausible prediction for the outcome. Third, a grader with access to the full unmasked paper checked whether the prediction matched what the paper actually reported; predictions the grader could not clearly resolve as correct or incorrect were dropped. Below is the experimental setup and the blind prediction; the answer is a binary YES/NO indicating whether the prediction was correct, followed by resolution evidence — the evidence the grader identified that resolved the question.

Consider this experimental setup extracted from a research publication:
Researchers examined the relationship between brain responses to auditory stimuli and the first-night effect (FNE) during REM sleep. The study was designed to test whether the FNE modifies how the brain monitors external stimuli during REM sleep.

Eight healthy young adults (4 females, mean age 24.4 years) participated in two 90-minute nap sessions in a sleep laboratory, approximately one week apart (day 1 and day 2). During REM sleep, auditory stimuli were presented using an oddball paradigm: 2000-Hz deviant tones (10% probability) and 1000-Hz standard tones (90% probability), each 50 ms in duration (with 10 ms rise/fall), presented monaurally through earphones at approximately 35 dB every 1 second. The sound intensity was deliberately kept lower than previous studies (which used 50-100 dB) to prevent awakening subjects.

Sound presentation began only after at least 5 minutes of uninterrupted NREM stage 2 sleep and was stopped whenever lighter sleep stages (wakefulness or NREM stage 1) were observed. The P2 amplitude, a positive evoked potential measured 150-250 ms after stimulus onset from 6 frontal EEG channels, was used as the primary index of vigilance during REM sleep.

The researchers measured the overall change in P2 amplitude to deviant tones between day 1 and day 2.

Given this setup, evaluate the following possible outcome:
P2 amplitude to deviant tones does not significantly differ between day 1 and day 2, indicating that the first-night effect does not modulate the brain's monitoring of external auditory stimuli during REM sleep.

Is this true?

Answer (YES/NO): NO